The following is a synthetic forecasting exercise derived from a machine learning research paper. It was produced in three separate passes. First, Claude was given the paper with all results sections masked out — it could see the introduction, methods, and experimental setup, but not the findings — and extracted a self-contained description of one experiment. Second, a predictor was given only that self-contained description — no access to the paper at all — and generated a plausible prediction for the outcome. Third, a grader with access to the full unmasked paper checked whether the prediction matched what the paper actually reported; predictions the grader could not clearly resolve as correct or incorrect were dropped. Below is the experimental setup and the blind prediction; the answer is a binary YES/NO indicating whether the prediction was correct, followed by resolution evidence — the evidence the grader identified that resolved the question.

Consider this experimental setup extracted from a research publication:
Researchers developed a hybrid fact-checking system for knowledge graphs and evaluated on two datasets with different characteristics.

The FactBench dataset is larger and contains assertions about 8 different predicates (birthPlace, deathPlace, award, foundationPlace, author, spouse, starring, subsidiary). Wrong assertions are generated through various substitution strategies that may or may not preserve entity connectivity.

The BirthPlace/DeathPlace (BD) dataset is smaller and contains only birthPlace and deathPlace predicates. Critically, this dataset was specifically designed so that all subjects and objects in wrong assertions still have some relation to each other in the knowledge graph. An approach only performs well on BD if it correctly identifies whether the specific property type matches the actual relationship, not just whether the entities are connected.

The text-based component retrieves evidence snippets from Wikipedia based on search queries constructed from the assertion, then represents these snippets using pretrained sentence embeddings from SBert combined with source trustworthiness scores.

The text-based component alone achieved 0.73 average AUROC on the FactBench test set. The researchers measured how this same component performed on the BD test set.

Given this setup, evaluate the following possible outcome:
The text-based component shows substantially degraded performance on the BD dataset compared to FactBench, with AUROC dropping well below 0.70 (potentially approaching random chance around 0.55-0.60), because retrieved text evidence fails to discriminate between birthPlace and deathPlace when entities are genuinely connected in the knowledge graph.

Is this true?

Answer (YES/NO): YES